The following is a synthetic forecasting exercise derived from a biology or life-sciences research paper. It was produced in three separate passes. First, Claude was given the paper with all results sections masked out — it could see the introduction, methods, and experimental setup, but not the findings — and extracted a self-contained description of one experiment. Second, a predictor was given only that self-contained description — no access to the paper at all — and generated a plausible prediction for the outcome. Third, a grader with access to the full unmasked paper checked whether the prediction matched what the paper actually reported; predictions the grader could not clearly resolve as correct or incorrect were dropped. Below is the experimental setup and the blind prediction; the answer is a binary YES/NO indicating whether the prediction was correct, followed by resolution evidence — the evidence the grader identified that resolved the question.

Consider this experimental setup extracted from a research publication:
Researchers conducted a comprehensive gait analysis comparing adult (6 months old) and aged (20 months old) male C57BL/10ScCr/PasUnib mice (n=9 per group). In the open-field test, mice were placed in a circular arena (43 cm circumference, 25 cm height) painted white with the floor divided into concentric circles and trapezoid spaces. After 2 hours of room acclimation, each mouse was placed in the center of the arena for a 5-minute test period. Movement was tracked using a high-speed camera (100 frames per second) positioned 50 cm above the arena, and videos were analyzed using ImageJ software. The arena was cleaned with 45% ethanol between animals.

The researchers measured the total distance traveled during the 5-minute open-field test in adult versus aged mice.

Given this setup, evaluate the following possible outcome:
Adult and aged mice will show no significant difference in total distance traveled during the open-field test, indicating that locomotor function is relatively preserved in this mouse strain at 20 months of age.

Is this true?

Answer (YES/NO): NO